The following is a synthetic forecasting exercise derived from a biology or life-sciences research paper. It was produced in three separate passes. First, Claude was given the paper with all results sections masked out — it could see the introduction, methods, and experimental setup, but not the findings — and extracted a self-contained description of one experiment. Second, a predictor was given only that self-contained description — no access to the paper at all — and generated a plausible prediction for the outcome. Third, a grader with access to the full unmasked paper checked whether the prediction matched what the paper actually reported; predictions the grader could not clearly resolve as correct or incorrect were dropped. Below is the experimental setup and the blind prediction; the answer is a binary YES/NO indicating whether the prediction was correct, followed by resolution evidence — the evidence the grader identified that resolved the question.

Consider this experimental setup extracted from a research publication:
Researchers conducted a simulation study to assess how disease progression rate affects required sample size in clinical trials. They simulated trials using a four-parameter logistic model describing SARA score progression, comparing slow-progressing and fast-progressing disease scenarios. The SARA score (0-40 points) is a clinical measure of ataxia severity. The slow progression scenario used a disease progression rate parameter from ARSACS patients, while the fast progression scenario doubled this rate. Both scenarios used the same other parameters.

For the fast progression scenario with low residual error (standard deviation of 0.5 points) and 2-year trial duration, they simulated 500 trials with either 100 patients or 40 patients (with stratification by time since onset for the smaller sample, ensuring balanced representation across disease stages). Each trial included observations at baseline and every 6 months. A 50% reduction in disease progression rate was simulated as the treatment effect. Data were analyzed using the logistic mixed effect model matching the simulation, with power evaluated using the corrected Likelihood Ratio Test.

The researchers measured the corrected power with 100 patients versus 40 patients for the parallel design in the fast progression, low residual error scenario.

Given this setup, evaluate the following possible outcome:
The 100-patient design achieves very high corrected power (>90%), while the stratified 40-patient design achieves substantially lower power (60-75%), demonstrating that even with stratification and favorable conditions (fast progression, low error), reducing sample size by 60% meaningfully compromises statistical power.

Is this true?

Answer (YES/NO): NO